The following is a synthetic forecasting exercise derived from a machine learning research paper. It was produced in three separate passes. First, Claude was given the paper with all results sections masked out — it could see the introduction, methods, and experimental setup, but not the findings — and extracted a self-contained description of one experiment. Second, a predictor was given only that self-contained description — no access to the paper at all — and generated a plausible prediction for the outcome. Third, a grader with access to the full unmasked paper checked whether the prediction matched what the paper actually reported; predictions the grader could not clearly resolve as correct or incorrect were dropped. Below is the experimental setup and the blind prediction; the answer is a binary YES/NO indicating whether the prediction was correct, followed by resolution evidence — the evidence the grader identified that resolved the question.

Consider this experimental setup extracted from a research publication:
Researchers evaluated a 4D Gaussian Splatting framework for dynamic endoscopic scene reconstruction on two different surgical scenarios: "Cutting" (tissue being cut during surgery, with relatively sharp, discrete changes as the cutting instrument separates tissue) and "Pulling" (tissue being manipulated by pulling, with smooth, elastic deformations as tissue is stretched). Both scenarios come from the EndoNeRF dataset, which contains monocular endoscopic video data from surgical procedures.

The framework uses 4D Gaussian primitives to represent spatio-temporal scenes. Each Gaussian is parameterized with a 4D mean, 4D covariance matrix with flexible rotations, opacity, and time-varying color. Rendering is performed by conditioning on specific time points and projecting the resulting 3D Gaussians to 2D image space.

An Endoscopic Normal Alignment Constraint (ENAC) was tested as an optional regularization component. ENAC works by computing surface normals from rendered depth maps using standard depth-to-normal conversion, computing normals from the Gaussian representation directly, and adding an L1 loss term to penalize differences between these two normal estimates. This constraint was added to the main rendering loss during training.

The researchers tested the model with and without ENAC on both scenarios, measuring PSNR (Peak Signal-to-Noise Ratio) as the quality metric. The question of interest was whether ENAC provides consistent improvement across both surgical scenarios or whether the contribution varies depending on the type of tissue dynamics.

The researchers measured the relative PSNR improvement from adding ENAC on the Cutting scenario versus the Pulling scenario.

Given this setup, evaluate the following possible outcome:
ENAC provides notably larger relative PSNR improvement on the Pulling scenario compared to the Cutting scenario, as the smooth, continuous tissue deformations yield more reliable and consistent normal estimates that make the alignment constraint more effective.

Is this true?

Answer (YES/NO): YES